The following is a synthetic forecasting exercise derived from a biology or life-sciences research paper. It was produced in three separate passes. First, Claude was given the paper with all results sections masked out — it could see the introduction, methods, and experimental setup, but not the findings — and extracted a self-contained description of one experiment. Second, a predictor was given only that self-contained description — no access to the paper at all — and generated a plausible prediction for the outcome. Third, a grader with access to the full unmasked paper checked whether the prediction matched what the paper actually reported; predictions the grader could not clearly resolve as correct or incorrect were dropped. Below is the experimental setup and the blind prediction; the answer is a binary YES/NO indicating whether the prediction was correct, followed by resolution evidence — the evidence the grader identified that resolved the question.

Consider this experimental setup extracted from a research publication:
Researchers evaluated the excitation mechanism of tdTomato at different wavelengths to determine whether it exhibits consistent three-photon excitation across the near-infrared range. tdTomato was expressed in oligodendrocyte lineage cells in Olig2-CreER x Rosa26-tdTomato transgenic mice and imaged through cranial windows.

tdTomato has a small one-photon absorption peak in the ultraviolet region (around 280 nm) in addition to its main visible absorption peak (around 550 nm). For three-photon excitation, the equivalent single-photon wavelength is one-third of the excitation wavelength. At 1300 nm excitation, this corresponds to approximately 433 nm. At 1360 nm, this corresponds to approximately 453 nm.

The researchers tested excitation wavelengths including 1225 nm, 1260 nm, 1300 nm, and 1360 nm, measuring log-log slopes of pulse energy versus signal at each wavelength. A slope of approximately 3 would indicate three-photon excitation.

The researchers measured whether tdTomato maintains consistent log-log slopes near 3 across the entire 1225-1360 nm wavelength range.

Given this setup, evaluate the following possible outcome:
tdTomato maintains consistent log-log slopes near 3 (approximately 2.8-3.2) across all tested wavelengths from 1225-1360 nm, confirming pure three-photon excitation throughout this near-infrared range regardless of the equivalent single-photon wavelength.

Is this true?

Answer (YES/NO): NO